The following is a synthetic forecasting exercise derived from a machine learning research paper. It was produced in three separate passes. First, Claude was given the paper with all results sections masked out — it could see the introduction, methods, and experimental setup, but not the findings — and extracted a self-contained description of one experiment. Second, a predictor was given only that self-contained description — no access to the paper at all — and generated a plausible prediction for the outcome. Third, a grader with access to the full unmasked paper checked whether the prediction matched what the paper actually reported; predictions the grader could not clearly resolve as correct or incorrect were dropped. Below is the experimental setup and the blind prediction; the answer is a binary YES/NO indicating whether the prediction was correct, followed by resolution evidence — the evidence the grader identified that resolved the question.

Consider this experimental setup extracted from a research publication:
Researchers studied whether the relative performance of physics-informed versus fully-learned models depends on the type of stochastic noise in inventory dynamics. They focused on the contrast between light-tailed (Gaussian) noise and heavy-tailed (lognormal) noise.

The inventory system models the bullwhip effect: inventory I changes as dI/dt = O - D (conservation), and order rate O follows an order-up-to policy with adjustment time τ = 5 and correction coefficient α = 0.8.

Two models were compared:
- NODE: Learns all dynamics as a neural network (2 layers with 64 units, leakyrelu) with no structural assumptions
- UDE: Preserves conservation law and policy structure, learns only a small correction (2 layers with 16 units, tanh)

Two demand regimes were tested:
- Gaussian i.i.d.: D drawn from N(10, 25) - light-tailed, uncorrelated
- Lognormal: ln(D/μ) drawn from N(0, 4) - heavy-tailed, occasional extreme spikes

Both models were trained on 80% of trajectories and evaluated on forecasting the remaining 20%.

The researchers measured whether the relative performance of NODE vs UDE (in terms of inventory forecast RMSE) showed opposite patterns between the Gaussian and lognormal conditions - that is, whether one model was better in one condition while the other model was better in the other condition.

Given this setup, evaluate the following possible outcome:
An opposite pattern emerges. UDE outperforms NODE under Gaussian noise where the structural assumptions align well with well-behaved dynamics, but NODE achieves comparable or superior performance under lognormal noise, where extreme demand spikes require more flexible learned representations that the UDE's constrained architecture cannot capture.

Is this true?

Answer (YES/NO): YES